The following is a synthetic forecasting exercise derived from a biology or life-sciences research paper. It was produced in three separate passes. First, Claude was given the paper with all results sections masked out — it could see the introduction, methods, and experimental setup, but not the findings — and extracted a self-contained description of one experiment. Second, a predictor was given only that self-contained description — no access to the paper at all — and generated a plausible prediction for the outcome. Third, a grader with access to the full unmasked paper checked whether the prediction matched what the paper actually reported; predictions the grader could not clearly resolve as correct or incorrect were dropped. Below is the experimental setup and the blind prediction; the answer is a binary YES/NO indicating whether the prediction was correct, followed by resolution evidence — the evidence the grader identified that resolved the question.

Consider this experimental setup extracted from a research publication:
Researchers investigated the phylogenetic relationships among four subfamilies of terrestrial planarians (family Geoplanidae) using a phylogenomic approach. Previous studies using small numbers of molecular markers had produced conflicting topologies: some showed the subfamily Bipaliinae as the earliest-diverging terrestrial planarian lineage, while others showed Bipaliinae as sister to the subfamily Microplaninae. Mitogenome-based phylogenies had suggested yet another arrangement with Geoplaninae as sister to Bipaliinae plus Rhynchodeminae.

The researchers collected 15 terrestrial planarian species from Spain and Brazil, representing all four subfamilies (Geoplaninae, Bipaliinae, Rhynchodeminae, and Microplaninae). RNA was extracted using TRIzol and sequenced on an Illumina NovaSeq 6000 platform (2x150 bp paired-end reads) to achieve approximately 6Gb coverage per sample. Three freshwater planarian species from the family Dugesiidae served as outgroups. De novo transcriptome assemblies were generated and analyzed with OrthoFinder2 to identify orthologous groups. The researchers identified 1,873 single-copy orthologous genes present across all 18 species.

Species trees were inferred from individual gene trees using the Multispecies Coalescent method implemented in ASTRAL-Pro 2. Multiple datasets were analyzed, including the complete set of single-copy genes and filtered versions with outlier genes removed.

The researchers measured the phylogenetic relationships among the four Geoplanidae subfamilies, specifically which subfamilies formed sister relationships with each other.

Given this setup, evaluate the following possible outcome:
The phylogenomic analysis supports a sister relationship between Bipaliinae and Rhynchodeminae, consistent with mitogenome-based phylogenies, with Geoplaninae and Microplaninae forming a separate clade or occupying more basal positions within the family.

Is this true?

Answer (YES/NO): NO